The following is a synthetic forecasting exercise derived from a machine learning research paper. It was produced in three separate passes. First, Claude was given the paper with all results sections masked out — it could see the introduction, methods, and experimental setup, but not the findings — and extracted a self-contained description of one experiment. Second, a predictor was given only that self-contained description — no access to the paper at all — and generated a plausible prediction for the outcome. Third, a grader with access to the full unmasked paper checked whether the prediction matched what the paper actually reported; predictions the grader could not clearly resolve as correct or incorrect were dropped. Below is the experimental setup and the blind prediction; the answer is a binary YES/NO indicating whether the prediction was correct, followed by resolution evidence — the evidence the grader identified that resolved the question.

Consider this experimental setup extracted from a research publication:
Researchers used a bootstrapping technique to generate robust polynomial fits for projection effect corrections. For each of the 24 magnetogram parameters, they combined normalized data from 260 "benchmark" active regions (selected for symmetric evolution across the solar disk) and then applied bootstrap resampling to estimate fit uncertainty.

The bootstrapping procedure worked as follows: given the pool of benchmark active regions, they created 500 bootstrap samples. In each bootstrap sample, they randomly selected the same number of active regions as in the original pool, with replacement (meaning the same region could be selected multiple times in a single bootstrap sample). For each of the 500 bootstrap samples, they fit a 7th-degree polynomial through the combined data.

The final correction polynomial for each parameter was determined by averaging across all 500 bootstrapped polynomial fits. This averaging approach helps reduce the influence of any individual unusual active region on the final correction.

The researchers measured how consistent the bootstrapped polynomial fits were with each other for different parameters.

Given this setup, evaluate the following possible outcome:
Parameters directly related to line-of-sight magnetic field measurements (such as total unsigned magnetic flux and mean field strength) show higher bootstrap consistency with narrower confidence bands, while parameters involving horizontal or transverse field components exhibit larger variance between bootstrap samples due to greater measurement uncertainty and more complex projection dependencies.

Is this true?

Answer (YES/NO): NO